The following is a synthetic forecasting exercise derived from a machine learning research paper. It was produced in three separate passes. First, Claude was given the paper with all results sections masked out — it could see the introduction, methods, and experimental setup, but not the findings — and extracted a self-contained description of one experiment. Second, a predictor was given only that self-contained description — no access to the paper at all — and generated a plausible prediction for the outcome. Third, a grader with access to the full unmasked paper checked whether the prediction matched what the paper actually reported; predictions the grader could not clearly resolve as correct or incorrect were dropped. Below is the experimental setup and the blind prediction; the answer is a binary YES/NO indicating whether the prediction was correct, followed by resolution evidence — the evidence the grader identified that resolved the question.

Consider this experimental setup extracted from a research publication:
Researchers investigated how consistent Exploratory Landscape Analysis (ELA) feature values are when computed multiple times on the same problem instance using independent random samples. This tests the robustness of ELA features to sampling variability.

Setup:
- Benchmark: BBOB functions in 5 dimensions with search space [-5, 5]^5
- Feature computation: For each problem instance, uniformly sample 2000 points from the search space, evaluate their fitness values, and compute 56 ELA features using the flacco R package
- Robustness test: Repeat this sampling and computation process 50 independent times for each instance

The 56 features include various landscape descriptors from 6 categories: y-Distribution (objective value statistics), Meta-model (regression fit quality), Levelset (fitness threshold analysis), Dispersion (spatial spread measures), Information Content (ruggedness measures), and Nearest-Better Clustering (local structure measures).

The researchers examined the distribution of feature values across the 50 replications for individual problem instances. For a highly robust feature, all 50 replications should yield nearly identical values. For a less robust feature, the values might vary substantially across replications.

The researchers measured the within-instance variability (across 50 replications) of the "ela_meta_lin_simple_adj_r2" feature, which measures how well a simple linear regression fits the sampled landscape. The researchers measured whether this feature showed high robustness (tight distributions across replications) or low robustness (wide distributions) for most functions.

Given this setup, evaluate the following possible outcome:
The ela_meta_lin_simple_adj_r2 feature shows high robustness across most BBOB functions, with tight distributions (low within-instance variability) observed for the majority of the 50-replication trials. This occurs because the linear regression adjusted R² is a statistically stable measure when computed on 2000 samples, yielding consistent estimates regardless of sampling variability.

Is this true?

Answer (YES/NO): YES